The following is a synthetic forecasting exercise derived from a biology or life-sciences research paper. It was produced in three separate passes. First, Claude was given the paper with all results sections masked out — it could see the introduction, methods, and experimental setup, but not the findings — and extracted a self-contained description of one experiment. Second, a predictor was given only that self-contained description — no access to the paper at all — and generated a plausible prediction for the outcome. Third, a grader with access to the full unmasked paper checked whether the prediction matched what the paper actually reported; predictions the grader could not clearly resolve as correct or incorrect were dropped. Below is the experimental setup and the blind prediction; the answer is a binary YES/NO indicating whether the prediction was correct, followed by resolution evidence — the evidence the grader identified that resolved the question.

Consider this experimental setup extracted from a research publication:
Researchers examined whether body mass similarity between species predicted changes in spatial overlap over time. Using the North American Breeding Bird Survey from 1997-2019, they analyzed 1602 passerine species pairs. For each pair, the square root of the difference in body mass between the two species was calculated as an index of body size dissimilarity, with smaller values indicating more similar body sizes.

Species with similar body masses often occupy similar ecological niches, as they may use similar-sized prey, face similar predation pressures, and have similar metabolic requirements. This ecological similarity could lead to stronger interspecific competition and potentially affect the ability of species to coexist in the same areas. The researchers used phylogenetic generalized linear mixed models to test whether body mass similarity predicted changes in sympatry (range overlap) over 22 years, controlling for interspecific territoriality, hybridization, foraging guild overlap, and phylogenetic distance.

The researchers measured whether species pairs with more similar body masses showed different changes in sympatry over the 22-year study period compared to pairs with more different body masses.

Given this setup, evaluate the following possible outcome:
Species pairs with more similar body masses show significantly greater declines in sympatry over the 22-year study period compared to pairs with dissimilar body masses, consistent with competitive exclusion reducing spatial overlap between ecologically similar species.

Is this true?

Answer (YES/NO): NO